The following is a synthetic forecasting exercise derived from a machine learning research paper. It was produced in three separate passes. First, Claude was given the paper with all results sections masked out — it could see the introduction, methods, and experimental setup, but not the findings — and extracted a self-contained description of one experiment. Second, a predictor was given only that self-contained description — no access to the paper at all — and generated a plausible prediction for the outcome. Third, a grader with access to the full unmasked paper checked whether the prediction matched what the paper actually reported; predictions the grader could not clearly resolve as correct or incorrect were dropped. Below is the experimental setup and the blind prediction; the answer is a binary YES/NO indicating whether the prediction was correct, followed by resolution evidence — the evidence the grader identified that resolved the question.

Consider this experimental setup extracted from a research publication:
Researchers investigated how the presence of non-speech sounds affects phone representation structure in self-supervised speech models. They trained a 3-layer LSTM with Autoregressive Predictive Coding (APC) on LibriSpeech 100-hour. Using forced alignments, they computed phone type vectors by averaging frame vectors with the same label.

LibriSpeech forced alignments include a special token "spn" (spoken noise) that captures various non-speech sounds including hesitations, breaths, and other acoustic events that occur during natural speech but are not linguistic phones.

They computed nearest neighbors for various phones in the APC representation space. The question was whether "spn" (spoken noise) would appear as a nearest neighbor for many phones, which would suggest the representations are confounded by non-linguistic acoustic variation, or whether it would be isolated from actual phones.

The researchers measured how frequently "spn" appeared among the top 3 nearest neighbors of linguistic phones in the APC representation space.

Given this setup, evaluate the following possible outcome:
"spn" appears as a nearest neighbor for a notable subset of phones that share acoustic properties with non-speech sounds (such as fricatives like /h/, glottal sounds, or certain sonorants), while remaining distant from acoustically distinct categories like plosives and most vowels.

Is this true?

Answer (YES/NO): NO